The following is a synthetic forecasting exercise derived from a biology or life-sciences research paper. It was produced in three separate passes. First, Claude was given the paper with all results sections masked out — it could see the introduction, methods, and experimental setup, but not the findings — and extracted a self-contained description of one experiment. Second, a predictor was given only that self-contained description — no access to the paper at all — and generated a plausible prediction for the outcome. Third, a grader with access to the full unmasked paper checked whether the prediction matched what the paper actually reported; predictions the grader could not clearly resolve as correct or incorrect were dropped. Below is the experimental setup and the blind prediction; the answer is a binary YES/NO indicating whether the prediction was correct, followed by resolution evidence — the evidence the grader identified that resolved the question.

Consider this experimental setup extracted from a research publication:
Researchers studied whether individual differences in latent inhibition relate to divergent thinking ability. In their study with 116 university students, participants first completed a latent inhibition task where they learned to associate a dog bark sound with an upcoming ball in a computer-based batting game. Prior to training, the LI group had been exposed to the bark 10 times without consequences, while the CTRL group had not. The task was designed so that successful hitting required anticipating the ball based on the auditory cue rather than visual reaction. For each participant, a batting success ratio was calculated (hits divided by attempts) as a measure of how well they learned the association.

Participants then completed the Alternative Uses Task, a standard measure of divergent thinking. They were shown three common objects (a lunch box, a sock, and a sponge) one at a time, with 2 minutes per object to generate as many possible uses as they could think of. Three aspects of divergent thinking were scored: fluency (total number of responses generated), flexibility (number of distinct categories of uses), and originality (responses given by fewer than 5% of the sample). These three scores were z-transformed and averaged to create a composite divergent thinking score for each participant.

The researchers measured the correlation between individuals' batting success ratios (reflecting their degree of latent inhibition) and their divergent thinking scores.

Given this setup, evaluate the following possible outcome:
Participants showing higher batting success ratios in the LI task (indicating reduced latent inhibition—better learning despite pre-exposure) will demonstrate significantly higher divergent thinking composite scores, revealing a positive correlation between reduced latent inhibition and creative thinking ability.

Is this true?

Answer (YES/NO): YES